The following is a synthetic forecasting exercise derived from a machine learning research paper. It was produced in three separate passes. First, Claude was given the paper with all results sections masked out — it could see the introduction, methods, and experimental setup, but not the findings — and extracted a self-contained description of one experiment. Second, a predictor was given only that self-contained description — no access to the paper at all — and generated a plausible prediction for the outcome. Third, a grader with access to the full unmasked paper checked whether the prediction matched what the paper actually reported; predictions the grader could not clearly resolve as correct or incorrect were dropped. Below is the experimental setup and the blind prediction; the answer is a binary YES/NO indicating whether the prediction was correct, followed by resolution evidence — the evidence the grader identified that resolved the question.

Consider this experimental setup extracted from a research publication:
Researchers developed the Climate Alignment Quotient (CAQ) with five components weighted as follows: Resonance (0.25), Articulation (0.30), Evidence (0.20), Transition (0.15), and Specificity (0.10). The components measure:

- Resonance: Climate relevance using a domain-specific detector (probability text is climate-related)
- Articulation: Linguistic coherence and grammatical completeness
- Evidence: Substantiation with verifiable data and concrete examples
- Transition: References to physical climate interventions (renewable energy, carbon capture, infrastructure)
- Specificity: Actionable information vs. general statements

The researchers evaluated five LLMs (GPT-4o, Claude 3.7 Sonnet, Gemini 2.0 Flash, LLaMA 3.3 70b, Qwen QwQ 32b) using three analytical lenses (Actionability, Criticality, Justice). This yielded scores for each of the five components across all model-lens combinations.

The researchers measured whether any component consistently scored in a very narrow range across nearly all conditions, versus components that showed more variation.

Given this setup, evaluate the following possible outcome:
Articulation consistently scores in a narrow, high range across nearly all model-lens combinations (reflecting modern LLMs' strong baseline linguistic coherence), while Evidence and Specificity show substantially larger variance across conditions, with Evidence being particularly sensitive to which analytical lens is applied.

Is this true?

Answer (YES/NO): NO